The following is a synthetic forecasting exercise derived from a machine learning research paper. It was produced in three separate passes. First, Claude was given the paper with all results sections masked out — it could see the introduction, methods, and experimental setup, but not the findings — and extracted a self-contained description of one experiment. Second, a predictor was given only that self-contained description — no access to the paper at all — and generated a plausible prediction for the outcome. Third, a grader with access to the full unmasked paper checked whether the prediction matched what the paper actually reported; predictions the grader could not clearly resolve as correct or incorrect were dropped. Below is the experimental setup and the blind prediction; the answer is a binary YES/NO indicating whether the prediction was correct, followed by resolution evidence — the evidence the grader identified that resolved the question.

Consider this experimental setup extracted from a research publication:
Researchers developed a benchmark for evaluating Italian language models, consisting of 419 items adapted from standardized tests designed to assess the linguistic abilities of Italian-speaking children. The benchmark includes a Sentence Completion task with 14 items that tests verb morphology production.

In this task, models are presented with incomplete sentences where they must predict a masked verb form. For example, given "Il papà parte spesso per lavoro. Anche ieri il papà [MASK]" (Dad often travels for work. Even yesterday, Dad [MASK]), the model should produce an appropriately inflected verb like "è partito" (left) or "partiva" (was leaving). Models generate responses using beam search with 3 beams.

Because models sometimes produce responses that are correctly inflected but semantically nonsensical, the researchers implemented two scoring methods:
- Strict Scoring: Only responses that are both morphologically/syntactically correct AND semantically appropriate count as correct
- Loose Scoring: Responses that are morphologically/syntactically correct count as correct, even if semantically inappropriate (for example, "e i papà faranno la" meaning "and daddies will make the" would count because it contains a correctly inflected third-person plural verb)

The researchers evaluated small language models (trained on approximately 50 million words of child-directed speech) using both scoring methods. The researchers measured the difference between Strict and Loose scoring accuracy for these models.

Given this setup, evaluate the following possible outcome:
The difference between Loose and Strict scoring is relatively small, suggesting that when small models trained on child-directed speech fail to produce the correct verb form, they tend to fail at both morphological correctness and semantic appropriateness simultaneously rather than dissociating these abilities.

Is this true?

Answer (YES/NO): NO